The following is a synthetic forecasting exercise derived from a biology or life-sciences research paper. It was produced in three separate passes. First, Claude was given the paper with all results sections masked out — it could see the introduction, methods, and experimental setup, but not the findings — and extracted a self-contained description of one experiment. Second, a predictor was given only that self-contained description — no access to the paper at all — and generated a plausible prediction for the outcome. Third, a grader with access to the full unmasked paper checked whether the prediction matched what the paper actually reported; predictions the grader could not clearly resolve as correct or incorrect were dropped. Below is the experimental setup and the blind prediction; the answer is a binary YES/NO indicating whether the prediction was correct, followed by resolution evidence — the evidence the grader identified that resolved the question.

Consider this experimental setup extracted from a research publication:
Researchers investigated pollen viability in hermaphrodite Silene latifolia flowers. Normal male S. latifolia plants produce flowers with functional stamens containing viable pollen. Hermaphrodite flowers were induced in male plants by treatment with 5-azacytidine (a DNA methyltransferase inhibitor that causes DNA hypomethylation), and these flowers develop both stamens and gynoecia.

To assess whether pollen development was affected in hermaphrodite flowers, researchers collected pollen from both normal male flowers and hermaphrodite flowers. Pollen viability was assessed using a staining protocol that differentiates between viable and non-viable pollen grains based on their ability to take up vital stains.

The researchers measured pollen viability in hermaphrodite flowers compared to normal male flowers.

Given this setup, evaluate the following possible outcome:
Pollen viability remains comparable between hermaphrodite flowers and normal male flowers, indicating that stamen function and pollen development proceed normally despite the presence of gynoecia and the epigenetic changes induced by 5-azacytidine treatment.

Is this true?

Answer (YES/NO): NO